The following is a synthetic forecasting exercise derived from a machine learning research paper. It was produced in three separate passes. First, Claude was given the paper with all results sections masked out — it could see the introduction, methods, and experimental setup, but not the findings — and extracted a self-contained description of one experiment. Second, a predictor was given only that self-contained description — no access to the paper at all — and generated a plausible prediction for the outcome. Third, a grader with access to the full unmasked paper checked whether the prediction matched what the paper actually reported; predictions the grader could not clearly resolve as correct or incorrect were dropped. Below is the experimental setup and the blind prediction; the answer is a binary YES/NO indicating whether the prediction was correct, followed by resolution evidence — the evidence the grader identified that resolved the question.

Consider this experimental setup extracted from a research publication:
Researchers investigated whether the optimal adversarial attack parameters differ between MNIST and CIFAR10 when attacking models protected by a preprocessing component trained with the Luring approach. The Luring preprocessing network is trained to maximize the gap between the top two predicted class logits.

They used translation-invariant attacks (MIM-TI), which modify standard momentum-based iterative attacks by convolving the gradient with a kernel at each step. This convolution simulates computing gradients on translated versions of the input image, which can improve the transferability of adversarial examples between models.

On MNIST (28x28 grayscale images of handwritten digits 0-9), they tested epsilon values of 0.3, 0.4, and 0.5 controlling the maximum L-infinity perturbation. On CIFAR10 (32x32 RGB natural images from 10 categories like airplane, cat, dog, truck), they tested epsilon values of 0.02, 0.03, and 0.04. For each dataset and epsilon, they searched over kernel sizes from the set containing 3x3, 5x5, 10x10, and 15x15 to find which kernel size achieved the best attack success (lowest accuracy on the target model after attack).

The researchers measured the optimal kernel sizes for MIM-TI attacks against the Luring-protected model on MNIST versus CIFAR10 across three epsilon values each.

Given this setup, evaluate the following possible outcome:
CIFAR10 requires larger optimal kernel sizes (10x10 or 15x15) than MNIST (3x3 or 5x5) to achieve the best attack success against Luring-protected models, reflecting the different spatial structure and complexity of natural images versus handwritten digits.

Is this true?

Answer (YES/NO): NO